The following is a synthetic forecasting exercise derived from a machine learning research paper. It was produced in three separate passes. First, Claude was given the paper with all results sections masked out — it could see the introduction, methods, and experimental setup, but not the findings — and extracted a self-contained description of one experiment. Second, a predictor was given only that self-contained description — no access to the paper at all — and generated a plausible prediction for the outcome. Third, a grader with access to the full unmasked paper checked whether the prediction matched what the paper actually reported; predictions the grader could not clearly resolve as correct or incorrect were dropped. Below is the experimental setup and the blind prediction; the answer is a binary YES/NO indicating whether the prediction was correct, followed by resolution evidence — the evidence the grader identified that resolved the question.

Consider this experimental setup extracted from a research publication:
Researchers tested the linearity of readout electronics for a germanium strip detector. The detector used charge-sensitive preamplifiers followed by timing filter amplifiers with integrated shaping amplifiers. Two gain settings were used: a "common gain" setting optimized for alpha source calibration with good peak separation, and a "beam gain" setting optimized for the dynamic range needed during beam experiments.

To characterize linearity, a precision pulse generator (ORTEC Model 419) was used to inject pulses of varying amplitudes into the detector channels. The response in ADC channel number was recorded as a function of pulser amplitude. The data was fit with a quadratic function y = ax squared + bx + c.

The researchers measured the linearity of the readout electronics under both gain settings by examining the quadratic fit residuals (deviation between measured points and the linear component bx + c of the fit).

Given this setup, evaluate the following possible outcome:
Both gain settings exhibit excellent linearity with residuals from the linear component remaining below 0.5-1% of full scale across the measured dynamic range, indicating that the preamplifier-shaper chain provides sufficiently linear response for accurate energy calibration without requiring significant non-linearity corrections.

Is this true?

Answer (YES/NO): YES